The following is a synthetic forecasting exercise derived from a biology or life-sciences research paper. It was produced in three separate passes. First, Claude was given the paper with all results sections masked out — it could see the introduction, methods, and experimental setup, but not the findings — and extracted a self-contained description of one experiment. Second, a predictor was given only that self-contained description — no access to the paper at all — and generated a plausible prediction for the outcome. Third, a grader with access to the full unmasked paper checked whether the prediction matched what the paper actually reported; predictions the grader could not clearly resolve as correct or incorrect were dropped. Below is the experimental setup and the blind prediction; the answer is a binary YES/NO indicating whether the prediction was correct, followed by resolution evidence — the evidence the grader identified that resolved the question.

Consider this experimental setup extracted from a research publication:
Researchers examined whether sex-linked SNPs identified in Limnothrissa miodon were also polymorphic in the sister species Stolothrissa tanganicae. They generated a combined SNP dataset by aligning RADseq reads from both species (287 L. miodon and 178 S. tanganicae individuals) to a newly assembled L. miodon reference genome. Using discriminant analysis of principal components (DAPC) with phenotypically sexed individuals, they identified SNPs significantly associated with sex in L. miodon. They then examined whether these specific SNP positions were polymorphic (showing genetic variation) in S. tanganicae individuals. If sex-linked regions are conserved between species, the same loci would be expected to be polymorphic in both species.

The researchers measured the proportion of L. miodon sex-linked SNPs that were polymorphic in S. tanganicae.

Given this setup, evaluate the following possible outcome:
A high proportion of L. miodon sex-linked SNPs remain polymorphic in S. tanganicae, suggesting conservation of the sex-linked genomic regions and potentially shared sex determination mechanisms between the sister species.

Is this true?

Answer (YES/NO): NO